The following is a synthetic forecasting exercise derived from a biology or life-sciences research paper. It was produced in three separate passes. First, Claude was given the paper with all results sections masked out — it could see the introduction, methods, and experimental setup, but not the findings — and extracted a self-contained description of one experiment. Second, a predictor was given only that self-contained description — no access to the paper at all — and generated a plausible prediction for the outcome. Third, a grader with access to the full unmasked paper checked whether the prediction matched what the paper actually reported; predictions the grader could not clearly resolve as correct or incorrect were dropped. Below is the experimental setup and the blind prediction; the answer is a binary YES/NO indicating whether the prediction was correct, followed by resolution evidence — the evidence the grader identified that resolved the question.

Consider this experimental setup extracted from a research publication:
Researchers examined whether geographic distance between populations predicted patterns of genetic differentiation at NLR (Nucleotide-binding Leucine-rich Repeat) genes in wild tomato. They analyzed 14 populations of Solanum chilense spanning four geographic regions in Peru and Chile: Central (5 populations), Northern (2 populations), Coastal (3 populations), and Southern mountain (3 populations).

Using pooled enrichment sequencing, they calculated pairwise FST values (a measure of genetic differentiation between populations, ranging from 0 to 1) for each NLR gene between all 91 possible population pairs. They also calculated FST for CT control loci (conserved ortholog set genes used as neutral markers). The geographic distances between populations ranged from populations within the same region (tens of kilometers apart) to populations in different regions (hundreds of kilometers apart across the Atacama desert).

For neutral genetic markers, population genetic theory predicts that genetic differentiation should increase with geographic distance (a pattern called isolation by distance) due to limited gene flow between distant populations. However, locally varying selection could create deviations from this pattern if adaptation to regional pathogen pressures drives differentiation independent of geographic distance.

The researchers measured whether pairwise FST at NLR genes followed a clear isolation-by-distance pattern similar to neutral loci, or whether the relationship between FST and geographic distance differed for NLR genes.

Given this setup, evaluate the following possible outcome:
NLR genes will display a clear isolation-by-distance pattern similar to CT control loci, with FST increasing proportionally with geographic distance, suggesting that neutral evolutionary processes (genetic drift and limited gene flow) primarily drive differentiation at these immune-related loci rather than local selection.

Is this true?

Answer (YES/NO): NO